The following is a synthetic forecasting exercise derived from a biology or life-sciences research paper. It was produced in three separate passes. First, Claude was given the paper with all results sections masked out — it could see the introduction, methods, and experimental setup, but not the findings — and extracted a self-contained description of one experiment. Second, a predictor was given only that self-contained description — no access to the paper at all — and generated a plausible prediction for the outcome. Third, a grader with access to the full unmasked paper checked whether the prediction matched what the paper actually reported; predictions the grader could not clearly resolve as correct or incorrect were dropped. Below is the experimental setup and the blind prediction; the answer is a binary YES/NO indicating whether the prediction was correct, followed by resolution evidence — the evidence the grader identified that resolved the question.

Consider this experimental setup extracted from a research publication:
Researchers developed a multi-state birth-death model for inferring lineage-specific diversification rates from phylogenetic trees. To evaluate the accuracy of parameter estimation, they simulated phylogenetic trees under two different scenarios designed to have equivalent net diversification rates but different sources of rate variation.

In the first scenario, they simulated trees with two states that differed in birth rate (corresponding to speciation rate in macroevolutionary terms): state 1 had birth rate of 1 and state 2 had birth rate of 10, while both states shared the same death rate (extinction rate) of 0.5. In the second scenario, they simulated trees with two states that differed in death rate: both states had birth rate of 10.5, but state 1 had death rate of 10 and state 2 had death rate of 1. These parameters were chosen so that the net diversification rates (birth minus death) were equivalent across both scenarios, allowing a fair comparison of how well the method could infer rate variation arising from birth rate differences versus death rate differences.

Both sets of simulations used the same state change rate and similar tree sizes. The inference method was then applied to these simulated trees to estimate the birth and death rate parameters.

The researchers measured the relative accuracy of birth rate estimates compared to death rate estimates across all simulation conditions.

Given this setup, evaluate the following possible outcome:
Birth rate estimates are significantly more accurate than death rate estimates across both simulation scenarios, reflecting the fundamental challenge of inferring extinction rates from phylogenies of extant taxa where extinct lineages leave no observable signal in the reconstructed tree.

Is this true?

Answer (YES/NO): YES